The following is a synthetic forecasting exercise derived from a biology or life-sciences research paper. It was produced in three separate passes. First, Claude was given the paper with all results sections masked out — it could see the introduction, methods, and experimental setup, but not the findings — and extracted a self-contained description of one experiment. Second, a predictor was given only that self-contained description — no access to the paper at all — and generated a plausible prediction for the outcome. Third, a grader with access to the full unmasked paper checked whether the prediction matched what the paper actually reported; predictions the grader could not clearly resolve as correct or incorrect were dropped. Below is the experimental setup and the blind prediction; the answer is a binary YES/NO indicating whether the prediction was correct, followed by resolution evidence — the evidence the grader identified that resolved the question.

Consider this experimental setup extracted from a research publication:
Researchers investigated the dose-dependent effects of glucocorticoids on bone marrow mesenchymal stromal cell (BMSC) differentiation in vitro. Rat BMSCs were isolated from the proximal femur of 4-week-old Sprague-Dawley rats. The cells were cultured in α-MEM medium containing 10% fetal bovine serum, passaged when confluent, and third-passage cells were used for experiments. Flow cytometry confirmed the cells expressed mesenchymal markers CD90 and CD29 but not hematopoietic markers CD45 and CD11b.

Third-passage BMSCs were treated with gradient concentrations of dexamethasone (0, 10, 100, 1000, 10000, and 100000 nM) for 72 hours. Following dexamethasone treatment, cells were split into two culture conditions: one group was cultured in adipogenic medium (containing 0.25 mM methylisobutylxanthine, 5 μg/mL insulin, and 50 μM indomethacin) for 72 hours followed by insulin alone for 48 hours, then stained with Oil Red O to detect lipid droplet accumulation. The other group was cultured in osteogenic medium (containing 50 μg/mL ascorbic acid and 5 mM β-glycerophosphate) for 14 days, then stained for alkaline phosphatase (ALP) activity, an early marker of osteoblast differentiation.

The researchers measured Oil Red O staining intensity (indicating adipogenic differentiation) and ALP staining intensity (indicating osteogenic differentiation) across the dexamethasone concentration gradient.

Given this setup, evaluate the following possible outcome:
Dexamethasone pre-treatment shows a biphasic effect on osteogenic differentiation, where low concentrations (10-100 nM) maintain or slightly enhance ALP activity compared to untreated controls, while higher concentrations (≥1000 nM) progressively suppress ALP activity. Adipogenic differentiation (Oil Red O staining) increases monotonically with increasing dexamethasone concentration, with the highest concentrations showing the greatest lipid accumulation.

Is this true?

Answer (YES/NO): NO